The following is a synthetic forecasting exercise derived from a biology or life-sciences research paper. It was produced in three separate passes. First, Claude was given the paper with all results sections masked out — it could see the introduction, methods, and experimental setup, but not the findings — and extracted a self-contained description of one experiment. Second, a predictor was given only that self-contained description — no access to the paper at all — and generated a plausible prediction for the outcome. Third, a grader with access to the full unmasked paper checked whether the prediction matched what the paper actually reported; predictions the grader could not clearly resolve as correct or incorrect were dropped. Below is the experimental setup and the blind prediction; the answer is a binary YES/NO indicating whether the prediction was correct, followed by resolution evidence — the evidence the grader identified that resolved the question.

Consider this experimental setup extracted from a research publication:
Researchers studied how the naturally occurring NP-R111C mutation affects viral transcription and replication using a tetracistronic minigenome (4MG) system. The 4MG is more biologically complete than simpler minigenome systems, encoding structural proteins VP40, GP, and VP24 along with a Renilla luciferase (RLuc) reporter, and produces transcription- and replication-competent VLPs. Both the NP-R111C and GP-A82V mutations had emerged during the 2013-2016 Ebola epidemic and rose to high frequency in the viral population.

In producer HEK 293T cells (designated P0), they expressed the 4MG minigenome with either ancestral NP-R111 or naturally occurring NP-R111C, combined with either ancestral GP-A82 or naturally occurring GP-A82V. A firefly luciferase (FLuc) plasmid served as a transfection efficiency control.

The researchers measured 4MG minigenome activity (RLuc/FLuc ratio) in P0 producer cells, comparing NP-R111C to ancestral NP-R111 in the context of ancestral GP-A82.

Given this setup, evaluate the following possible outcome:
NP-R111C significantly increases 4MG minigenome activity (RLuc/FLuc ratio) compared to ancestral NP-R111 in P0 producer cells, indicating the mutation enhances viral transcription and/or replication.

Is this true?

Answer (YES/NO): NO